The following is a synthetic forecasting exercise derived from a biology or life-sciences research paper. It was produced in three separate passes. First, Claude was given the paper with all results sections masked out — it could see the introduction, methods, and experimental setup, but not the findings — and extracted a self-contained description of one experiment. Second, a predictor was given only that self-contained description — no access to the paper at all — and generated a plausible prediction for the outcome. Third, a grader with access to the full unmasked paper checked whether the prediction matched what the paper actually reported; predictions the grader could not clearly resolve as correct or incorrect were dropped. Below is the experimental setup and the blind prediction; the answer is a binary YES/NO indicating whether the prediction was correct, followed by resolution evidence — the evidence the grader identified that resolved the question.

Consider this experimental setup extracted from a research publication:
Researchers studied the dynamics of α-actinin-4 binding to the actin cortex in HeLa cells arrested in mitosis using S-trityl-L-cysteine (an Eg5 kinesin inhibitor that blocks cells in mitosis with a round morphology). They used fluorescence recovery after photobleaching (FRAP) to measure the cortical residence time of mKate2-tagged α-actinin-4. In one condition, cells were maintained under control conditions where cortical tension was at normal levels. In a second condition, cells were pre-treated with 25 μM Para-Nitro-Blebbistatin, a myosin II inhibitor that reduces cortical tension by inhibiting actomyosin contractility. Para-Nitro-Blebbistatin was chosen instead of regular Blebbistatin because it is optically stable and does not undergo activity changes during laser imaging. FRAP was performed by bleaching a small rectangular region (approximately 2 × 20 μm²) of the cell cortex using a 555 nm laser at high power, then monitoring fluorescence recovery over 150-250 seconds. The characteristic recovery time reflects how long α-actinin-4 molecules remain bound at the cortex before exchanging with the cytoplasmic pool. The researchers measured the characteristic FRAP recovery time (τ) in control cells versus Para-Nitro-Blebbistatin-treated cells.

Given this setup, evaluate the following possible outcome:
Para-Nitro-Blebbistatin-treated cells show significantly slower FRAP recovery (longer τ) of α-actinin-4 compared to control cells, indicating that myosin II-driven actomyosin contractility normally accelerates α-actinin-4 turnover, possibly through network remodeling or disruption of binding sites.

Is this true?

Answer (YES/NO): NO